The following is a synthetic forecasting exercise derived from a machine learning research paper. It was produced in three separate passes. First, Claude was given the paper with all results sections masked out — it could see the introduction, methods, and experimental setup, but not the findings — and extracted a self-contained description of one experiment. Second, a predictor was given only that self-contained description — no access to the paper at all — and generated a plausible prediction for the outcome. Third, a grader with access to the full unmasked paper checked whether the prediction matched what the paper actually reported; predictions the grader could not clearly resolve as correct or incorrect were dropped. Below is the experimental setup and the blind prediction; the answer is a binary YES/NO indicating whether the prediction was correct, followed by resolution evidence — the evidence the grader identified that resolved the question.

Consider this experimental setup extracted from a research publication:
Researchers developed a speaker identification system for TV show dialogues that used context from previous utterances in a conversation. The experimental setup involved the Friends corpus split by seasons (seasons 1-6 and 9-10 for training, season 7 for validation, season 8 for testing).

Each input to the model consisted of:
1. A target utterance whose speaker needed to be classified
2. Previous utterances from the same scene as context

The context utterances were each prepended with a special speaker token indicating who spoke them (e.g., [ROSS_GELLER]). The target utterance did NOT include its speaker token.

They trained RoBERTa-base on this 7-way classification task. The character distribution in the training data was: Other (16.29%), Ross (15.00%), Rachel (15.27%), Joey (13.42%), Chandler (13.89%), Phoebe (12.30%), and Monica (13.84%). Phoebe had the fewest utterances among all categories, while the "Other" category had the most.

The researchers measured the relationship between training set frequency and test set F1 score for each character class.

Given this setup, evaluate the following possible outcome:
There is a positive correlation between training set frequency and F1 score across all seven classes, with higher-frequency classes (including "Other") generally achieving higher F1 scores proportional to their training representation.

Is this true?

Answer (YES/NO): NO